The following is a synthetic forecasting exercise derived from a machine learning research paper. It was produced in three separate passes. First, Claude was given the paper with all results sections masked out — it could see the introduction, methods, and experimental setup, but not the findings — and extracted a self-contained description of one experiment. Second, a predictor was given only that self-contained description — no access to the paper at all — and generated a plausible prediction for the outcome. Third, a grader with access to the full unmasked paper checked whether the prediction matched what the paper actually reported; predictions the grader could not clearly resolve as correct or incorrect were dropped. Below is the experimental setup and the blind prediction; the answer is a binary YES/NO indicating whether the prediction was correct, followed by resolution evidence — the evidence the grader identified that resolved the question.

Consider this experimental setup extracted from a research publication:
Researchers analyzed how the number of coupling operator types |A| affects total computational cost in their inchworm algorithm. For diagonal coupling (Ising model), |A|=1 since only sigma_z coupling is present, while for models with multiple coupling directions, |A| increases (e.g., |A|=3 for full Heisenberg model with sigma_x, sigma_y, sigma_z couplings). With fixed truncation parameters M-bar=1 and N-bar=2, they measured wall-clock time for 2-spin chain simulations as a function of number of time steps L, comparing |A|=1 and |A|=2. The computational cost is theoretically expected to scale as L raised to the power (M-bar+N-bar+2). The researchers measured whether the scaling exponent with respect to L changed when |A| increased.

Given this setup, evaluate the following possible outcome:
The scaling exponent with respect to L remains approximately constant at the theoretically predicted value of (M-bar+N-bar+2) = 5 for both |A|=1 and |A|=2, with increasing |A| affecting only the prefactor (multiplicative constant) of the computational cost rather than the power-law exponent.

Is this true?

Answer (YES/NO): YES